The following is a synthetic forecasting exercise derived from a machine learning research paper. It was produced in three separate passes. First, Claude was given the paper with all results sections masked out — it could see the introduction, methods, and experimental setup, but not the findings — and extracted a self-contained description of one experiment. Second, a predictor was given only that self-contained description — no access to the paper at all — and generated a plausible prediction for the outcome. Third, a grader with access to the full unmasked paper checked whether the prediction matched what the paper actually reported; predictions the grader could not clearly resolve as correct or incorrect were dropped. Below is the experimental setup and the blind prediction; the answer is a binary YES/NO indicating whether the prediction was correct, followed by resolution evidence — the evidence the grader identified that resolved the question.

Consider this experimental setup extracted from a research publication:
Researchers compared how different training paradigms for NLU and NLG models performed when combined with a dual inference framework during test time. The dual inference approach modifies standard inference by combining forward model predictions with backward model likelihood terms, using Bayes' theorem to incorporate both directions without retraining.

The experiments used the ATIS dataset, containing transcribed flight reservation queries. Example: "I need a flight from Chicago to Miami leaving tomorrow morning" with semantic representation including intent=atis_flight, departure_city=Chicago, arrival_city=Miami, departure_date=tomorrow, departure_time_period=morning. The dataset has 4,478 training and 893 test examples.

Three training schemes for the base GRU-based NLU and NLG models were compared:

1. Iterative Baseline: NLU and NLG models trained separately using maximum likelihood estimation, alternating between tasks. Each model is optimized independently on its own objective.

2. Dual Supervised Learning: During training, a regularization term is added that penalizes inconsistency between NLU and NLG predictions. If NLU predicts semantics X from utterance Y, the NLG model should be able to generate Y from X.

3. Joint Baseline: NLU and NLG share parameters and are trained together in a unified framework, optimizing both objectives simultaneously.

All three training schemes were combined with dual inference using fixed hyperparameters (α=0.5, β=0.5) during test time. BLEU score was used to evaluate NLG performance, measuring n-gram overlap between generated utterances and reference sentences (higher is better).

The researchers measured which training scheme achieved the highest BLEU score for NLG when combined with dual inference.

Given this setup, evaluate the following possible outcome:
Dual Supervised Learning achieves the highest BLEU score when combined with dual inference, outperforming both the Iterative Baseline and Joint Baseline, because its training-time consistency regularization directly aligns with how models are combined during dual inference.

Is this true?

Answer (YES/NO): NO